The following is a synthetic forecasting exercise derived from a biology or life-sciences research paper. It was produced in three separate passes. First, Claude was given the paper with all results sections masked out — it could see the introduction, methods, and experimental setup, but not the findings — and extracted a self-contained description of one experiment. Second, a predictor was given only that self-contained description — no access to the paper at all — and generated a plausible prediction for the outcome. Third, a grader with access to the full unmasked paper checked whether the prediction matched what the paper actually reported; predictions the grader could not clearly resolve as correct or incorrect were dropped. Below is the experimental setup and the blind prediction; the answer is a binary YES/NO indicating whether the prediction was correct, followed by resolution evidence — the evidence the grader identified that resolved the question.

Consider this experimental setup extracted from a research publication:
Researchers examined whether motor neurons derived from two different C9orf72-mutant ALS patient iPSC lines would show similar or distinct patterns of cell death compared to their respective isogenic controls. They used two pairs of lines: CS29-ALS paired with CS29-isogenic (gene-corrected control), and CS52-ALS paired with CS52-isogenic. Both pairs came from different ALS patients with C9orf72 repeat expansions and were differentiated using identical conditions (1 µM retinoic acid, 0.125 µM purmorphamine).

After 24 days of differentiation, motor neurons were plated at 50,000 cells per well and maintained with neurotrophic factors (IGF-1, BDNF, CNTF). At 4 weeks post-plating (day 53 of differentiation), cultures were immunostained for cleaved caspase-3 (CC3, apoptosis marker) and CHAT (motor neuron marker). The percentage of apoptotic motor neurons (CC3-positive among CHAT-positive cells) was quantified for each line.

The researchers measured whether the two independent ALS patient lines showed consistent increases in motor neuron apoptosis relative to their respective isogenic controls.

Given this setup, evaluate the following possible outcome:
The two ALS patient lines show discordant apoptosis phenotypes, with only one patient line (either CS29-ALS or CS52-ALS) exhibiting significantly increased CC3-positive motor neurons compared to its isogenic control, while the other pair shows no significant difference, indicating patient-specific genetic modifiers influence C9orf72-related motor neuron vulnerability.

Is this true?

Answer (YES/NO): NO